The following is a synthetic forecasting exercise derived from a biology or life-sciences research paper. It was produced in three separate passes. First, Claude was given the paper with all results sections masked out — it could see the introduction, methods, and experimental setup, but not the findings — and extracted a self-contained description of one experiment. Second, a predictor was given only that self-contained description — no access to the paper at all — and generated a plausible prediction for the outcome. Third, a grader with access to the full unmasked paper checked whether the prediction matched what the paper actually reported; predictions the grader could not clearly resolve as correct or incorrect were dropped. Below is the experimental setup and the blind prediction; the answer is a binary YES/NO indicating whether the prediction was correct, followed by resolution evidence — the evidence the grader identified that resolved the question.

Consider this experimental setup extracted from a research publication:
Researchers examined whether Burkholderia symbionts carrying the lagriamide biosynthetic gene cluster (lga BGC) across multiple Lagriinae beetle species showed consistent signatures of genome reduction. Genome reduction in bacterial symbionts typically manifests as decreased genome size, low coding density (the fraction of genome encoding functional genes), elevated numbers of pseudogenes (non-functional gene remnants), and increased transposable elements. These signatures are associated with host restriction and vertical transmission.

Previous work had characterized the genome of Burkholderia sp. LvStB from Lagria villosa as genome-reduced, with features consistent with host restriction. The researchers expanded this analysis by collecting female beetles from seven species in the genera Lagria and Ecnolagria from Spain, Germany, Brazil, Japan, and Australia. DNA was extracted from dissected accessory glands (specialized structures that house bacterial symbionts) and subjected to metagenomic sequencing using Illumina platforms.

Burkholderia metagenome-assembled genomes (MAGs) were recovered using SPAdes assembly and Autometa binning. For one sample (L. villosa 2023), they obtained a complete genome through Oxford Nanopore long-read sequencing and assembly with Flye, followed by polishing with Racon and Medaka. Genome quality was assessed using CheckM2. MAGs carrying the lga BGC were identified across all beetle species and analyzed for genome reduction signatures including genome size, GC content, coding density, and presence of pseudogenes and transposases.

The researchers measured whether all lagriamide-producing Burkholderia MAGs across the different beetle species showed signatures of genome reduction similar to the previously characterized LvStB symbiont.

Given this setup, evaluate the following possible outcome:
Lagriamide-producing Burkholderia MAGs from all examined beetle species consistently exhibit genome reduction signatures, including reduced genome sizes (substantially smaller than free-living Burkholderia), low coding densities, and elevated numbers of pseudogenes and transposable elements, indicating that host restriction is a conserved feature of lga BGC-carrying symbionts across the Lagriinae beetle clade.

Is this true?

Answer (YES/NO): YES